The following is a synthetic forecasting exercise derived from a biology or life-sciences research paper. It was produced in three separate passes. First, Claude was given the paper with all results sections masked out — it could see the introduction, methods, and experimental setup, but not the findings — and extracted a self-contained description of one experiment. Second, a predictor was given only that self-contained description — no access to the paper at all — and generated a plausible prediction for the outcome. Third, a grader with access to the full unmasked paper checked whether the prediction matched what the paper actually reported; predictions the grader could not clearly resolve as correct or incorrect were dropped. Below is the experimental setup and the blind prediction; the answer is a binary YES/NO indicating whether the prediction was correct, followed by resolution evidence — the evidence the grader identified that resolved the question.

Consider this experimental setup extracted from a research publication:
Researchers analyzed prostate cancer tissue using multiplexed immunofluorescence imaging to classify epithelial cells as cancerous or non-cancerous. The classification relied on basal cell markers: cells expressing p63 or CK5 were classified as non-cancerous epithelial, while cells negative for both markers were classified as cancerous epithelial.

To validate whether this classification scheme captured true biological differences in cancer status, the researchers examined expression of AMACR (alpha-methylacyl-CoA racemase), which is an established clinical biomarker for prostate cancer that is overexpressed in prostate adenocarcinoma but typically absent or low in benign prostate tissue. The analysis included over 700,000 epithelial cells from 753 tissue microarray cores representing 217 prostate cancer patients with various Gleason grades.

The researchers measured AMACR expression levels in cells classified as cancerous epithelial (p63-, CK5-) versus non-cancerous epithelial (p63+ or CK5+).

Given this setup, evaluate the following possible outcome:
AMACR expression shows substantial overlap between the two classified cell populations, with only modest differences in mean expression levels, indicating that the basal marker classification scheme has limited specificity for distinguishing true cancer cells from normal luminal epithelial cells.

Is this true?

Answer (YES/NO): NO